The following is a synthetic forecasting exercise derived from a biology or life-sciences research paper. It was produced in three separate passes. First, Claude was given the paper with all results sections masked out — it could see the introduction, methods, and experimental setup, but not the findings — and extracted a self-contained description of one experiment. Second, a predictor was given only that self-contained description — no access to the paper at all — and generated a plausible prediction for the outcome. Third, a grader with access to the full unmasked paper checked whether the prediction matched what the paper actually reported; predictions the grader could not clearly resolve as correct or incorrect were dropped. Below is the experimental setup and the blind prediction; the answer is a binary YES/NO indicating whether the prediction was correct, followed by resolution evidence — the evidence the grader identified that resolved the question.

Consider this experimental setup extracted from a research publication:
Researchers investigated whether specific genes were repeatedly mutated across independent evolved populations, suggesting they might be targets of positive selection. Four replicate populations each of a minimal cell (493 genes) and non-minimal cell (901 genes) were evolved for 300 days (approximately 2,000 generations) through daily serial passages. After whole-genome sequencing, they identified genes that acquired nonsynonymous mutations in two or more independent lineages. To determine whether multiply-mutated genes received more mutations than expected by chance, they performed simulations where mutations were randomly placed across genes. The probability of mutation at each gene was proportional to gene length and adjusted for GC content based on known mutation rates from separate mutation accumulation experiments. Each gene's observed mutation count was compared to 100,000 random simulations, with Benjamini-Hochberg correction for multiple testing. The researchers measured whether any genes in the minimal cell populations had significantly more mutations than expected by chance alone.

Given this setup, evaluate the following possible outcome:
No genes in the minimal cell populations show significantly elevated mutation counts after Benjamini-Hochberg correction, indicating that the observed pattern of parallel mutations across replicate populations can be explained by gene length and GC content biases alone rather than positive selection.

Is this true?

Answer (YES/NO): NO